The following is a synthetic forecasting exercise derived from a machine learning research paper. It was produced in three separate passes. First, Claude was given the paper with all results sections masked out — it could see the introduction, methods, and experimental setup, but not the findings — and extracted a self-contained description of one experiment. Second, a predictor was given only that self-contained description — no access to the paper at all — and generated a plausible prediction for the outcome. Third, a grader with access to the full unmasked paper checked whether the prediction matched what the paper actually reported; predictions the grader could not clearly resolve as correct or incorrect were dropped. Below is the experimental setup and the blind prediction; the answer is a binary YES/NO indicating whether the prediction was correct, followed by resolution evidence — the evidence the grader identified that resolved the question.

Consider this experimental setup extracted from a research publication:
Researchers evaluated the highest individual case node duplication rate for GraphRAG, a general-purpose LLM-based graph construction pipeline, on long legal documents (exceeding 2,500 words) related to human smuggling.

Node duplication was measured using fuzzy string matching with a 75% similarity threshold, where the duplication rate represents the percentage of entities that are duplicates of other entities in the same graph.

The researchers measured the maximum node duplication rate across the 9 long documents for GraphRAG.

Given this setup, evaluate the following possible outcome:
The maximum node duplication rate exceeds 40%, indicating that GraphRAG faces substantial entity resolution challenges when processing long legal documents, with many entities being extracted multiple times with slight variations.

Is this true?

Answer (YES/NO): YES